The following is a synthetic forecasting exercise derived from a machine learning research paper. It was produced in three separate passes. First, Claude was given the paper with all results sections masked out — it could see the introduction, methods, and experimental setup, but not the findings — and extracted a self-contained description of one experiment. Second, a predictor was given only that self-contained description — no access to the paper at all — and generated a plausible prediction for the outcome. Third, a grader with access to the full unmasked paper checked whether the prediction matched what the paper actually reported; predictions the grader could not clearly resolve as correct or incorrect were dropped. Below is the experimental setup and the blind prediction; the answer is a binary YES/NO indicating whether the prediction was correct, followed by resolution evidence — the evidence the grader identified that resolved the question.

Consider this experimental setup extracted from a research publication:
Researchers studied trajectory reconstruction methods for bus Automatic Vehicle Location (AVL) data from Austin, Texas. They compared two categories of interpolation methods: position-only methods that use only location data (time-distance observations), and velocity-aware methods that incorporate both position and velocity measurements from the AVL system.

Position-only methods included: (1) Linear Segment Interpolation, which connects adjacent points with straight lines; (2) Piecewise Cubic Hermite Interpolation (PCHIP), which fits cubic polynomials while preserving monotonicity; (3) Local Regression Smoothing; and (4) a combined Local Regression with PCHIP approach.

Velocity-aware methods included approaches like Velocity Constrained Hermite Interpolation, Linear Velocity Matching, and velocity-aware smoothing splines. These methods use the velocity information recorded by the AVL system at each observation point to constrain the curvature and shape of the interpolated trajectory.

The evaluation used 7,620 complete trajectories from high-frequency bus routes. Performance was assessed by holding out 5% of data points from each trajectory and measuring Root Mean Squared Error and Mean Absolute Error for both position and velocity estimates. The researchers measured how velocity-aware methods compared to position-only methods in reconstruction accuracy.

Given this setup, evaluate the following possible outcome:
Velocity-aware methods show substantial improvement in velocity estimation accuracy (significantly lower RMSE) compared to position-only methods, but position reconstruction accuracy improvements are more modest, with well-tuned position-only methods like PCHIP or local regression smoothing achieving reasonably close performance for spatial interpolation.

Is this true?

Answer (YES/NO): NO